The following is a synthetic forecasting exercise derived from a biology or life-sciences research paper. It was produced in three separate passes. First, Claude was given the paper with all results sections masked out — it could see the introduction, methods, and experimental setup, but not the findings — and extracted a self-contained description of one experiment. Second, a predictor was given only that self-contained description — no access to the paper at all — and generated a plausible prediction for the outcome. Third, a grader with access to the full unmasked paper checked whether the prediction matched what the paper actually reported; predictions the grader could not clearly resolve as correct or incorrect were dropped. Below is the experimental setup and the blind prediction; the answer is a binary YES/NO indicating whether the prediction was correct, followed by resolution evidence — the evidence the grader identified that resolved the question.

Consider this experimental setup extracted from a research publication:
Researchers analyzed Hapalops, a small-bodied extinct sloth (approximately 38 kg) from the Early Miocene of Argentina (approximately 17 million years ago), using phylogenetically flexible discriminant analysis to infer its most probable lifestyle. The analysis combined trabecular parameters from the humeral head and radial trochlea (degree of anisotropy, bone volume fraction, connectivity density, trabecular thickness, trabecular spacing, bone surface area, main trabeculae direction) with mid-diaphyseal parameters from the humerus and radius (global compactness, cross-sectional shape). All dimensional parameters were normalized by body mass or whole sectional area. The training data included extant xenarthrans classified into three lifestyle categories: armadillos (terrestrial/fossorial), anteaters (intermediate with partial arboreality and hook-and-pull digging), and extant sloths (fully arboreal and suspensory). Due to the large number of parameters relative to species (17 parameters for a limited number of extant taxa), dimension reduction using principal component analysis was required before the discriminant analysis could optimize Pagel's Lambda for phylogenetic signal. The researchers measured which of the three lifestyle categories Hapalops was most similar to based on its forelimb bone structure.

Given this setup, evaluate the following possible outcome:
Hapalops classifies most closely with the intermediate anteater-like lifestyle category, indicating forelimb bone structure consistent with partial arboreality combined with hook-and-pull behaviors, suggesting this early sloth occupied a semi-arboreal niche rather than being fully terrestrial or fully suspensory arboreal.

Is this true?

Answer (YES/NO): NO